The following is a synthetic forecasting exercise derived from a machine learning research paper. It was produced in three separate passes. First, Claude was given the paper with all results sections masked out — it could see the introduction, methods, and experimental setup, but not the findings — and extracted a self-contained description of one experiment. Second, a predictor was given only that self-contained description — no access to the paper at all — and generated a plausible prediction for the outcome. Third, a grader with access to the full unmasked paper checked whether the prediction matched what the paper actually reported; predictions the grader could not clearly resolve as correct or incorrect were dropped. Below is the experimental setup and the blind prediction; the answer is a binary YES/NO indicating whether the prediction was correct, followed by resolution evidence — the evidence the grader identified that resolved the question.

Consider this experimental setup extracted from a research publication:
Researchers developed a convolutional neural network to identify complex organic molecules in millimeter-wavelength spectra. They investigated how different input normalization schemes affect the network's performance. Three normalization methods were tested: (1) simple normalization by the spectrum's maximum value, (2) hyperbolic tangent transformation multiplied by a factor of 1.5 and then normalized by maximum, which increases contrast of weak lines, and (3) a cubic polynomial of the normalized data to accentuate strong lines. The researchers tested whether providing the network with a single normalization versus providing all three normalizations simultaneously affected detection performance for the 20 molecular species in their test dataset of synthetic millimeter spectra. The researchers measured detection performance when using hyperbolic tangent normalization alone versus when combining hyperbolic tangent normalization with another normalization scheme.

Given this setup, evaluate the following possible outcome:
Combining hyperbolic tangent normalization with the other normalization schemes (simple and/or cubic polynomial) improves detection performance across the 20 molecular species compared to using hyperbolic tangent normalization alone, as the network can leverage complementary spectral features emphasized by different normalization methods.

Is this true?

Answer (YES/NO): YES